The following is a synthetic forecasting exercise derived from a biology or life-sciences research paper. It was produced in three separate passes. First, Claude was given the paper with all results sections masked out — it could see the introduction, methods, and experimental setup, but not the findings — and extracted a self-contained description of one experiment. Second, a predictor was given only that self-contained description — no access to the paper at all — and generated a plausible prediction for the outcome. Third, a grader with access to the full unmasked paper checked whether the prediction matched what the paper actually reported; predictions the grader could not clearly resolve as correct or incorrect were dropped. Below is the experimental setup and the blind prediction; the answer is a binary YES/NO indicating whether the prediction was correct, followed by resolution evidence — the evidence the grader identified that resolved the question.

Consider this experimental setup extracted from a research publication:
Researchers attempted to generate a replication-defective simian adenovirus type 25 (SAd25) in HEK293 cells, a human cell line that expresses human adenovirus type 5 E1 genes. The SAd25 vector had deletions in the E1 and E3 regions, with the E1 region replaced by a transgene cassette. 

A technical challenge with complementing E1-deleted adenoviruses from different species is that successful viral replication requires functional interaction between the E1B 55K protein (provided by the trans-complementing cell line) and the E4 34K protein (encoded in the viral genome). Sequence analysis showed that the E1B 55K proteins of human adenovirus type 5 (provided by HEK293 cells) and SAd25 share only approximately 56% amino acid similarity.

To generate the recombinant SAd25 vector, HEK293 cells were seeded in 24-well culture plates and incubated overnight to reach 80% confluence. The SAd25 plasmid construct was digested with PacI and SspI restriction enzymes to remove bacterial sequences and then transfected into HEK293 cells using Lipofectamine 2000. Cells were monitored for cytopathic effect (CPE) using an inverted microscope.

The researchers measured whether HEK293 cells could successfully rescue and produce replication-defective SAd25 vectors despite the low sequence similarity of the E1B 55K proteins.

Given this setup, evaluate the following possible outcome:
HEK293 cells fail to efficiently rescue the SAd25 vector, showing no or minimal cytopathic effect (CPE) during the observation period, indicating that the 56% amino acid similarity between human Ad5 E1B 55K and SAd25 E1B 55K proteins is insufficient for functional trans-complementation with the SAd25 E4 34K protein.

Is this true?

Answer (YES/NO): NO